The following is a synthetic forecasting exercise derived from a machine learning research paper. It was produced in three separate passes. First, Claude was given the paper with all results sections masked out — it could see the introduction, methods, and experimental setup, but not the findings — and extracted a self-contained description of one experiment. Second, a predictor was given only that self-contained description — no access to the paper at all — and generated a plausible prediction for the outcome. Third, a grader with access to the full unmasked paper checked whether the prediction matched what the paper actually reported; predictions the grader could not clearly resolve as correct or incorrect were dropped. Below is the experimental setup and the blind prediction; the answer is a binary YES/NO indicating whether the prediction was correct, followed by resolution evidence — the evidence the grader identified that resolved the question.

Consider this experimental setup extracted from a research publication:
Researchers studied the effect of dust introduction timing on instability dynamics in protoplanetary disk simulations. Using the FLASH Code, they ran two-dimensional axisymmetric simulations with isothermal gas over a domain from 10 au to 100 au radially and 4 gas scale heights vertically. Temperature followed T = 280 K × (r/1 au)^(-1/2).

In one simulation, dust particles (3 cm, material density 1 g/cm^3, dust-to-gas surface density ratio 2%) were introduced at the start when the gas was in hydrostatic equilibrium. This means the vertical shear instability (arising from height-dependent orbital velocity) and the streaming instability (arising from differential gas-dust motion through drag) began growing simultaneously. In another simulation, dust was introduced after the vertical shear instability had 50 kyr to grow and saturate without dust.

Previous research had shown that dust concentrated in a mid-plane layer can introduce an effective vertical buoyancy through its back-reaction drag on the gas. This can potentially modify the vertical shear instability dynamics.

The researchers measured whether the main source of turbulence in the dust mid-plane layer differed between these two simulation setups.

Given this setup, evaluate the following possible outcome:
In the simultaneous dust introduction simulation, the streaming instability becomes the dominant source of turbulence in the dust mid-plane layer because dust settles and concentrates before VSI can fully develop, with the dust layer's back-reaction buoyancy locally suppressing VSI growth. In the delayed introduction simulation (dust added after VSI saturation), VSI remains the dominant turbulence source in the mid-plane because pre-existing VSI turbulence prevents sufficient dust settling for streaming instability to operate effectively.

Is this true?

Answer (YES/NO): YES